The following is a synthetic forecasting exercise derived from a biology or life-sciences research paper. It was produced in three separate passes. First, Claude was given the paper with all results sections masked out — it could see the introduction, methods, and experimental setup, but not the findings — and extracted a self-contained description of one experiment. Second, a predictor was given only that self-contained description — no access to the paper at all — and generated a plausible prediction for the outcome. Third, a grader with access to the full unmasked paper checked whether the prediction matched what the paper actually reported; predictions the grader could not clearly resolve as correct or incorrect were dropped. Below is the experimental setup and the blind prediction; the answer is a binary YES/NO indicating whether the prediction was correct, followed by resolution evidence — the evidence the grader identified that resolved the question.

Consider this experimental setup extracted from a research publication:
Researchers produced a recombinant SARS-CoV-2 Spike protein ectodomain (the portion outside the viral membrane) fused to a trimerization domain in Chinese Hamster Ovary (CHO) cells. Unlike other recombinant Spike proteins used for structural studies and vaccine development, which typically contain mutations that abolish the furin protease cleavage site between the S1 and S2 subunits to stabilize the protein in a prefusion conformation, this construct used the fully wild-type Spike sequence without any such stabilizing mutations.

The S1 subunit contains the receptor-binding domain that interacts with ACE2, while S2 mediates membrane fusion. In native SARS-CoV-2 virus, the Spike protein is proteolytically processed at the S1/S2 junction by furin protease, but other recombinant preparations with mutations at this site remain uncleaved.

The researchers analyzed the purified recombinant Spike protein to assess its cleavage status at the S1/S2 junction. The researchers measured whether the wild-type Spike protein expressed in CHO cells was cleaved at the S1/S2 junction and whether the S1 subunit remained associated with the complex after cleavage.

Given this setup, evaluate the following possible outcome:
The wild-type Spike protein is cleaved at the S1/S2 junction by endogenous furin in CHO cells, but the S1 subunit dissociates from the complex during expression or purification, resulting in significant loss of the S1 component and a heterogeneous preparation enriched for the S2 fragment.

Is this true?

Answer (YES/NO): NO